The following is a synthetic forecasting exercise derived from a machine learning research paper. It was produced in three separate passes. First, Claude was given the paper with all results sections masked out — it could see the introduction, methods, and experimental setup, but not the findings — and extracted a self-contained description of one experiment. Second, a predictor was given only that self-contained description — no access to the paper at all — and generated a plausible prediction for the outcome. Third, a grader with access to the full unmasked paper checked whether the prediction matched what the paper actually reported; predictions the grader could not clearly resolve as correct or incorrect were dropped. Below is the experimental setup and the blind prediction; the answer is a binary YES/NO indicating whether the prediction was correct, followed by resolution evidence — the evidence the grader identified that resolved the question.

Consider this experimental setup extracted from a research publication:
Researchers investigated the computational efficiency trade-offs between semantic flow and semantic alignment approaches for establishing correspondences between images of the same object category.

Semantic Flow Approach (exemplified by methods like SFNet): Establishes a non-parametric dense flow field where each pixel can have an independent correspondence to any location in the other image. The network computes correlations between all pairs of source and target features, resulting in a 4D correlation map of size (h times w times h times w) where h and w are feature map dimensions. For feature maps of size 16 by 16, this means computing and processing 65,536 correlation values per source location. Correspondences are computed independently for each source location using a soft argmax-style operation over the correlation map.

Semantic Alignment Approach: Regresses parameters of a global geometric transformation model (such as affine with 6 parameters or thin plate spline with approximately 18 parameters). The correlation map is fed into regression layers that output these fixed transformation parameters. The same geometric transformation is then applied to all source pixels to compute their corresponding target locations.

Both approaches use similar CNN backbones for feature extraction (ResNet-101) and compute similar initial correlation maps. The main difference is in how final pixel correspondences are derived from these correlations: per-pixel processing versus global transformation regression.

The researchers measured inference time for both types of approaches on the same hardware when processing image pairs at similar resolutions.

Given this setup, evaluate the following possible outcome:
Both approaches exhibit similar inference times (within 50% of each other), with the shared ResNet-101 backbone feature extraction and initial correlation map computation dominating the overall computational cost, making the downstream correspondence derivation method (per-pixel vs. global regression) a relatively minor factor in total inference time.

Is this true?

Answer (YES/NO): NO